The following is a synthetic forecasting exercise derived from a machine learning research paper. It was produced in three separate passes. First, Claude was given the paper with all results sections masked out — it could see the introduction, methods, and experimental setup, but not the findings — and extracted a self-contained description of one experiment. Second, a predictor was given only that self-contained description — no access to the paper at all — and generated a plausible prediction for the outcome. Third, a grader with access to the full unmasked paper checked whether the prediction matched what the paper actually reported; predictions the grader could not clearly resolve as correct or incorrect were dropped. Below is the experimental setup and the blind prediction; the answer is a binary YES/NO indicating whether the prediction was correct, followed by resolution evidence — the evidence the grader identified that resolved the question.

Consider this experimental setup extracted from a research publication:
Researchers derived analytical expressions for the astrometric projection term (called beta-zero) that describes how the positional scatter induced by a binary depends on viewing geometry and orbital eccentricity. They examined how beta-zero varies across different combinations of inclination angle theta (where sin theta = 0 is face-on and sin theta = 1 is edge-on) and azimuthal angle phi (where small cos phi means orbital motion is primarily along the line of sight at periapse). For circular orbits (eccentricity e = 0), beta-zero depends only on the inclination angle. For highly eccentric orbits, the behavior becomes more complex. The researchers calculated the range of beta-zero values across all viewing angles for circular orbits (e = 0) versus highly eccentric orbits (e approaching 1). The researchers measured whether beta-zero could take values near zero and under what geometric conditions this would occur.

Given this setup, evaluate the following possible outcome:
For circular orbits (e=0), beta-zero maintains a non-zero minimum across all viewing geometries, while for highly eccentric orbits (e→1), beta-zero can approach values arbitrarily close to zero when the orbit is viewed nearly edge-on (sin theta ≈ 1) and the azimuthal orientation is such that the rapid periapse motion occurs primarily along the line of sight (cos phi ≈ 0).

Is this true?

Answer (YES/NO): YES